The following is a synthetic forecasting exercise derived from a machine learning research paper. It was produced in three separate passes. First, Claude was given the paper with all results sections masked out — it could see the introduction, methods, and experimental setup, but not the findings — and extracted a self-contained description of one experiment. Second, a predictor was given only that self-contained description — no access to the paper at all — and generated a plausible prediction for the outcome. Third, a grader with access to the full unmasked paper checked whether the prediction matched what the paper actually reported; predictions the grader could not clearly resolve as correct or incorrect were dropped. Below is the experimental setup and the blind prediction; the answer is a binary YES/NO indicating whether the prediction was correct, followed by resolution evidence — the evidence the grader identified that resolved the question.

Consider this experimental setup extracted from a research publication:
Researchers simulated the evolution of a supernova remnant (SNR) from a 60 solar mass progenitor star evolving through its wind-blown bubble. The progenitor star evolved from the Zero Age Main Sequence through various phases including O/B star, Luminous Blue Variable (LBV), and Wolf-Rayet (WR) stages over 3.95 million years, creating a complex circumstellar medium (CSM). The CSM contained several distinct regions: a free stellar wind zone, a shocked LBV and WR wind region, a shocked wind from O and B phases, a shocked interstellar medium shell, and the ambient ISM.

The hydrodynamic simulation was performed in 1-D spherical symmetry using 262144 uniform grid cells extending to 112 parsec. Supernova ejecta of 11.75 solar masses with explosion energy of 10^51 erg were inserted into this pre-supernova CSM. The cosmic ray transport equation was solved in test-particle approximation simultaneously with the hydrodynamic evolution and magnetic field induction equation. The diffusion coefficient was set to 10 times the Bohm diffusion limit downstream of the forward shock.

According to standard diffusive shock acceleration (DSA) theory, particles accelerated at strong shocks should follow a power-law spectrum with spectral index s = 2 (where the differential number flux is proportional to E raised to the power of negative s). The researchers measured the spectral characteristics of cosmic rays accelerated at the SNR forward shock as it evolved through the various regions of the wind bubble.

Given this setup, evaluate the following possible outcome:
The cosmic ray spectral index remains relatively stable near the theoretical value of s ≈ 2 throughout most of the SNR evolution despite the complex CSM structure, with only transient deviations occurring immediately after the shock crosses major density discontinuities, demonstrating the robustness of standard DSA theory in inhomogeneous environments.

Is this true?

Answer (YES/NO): NO